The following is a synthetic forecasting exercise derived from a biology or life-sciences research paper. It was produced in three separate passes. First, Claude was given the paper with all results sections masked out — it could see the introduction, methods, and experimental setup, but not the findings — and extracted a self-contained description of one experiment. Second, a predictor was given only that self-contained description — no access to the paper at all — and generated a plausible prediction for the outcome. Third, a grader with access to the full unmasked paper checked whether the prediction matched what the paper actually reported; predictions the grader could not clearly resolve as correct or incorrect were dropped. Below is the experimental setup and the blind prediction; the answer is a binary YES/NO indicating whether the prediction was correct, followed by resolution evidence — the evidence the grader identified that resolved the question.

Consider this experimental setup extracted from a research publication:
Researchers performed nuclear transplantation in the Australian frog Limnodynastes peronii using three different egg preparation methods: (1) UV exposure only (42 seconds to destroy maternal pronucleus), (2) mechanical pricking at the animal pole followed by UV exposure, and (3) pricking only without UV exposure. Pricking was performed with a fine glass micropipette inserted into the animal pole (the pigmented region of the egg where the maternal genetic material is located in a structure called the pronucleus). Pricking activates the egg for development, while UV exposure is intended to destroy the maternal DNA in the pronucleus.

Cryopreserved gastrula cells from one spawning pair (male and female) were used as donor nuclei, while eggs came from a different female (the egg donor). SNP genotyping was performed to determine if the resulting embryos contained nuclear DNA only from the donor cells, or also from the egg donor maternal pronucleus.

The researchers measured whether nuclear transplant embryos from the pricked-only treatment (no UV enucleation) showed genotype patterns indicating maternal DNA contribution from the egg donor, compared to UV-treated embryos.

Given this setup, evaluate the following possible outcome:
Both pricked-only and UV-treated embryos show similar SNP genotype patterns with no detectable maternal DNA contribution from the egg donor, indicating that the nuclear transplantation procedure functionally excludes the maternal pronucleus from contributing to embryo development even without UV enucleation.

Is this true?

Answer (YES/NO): NO